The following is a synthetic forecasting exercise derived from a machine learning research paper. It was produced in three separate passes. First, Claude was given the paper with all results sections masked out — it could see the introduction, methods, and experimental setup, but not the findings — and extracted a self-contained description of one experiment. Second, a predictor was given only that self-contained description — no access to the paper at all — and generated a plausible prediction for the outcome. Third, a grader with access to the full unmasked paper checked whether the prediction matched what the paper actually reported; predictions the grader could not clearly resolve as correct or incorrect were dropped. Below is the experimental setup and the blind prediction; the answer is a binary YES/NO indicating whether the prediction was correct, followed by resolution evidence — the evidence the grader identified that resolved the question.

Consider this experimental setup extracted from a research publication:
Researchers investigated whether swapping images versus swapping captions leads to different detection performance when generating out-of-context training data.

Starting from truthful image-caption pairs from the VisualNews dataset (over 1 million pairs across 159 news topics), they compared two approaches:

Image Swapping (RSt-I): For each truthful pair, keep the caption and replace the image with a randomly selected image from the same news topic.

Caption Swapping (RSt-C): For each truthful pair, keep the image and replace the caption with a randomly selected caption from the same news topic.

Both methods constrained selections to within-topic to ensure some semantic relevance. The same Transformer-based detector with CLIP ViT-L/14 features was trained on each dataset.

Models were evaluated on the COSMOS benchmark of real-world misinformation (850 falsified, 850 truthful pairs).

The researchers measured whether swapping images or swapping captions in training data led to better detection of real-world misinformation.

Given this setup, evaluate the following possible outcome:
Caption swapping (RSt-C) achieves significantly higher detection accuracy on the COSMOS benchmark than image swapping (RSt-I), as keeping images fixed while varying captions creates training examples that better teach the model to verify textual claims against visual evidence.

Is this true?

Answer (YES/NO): NO